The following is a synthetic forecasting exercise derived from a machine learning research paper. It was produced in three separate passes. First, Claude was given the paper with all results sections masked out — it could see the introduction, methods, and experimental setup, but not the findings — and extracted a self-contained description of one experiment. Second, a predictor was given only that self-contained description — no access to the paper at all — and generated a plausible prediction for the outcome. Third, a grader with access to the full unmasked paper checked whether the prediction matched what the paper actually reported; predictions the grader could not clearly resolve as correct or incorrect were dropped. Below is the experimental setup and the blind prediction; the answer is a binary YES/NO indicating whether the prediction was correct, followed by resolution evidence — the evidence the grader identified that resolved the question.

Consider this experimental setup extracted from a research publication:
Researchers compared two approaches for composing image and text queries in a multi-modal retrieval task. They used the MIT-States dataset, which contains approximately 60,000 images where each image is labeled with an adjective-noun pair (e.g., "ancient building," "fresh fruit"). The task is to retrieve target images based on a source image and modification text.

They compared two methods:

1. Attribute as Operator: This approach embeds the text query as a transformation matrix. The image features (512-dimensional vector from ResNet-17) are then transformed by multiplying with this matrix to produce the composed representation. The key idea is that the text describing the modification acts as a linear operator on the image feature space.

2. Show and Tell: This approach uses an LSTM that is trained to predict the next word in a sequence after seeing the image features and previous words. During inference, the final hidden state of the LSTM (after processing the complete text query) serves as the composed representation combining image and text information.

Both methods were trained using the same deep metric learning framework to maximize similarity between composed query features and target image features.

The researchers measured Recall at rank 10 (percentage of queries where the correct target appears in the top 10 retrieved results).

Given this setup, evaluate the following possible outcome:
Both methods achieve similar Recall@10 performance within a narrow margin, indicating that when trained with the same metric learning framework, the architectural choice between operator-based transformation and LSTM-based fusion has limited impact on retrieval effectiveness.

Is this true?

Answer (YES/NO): NO